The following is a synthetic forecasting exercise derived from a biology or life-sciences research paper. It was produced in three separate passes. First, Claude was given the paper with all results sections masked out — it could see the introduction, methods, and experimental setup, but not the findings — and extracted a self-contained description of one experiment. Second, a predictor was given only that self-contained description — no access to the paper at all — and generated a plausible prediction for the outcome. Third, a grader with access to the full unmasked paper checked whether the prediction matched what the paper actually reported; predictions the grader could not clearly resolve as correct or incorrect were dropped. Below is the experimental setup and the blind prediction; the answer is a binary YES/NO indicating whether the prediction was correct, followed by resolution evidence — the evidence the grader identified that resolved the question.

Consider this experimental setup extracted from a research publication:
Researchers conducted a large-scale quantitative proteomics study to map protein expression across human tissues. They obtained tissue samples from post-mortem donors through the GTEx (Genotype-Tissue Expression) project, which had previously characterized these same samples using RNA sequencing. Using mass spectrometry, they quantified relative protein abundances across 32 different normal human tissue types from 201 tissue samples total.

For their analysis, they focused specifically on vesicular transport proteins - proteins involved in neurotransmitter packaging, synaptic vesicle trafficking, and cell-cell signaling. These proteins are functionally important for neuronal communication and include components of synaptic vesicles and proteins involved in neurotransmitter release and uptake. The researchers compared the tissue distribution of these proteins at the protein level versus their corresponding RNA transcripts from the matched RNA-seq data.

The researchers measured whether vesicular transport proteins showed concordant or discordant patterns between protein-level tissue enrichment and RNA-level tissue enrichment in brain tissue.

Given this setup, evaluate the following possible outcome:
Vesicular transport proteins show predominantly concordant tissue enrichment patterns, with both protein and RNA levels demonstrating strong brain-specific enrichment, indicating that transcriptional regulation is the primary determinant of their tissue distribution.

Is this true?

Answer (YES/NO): NO